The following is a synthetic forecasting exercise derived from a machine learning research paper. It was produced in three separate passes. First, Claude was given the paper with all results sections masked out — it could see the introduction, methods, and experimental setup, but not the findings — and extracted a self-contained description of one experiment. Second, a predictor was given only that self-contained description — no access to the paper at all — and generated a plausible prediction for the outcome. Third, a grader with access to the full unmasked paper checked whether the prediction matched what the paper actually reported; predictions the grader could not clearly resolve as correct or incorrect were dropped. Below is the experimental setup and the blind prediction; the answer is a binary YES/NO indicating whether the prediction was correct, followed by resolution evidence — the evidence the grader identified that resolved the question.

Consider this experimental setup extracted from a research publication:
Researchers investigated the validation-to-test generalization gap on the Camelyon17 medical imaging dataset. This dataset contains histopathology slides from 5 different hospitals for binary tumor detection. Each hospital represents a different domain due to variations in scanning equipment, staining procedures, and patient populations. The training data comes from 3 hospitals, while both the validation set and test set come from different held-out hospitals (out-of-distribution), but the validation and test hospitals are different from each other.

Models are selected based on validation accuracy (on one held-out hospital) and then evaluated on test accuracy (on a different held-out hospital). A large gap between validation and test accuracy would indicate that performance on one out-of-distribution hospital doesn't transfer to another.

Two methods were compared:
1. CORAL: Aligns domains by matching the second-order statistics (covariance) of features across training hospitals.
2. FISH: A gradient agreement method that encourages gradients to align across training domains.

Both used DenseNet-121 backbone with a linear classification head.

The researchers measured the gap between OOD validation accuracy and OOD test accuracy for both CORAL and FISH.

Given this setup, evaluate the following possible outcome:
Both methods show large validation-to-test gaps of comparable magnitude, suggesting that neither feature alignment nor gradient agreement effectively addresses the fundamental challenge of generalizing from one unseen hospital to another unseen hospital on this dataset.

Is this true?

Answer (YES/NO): NO